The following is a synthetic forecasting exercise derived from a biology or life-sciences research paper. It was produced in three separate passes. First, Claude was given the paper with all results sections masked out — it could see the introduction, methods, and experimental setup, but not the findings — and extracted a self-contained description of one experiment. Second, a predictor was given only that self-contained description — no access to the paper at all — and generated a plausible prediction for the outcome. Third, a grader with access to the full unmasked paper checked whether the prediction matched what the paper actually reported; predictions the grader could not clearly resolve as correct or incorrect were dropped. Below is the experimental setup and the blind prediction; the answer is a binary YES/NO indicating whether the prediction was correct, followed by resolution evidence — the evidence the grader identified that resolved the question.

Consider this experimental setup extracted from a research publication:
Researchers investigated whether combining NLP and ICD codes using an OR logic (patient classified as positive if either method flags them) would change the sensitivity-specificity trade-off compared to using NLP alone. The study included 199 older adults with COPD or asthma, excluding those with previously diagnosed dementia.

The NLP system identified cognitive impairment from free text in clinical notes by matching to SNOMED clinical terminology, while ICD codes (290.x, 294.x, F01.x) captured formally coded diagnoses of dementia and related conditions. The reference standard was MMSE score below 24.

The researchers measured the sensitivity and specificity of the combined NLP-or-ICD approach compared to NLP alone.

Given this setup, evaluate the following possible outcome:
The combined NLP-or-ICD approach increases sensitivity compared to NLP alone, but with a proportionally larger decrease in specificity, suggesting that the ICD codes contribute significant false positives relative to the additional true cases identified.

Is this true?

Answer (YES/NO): NO